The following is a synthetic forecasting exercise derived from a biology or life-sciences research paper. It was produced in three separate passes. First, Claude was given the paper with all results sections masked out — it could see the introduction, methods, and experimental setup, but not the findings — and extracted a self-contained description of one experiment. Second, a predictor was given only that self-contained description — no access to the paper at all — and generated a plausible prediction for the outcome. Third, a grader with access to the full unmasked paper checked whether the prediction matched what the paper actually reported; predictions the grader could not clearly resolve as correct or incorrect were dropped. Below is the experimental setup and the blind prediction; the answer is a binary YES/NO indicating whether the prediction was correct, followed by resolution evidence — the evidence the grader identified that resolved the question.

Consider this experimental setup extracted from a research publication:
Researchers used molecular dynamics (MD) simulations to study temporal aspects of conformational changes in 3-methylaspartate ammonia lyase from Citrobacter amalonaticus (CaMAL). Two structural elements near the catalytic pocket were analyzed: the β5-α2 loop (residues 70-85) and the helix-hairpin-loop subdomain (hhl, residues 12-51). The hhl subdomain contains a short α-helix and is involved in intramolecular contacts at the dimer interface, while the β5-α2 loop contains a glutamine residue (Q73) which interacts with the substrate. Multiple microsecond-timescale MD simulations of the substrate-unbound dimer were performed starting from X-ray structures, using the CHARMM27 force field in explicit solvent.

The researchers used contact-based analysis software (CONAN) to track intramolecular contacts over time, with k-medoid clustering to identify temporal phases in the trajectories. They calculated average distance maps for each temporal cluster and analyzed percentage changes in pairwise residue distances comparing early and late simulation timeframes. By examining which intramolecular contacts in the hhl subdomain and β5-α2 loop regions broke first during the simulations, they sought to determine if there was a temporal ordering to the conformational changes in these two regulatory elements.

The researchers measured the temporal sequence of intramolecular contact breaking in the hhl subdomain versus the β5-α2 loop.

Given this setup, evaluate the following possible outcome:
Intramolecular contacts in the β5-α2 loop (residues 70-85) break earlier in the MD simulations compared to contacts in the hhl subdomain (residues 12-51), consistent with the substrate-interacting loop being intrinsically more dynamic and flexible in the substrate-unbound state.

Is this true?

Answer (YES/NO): NO